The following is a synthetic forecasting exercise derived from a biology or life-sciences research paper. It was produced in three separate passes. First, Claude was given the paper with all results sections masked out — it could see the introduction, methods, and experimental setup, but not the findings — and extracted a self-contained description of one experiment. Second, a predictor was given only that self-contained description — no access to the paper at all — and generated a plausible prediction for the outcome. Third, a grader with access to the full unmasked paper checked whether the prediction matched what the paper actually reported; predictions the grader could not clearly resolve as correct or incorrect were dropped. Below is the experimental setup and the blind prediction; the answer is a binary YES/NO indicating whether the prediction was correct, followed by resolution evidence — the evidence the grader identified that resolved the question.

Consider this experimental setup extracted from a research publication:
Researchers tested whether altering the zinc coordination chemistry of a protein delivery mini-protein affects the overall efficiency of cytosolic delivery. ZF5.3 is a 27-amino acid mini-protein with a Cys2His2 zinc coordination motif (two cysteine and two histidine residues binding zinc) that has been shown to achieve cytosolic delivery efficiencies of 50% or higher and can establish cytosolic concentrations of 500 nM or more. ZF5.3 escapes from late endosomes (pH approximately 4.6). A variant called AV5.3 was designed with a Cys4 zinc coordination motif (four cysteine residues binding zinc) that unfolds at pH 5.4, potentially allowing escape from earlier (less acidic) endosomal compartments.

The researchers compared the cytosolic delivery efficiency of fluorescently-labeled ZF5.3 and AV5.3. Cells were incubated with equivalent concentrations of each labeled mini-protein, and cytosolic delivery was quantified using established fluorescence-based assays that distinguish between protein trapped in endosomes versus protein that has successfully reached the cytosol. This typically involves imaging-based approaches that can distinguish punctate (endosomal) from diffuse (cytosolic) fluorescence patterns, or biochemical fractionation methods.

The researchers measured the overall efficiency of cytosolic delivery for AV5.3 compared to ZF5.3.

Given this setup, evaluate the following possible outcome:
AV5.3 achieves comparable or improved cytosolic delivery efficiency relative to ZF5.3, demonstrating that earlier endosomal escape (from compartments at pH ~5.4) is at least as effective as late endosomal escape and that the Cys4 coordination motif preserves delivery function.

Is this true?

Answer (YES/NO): YES